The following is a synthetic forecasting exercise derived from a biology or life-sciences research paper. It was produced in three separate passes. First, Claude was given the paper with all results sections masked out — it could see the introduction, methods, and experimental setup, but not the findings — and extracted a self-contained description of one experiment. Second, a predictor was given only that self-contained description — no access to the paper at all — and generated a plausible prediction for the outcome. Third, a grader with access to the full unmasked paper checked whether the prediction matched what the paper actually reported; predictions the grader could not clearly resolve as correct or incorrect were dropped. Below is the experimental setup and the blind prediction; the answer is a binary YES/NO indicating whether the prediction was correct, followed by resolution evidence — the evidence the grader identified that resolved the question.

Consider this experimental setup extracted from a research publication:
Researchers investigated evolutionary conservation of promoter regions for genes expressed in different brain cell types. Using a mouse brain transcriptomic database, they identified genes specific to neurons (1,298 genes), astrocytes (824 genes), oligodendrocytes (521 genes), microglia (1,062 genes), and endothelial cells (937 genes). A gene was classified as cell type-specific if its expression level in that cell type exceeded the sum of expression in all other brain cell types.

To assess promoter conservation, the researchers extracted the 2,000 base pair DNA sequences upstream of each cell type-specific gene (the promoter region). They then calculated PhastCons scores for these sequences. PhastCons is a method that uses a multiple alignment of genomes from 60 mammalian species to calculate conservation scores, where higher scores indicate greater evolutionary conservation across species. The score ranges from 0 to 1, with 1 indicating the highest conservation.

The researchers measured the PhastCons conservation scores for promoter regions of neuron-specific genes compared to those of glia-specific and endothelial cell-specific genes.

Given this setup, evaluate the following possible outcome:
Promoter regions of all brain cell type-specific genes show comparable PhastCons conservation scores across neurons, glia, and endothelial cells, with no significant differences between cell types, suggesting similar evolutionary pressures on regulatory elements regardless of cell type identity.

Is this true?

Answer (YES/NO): YES